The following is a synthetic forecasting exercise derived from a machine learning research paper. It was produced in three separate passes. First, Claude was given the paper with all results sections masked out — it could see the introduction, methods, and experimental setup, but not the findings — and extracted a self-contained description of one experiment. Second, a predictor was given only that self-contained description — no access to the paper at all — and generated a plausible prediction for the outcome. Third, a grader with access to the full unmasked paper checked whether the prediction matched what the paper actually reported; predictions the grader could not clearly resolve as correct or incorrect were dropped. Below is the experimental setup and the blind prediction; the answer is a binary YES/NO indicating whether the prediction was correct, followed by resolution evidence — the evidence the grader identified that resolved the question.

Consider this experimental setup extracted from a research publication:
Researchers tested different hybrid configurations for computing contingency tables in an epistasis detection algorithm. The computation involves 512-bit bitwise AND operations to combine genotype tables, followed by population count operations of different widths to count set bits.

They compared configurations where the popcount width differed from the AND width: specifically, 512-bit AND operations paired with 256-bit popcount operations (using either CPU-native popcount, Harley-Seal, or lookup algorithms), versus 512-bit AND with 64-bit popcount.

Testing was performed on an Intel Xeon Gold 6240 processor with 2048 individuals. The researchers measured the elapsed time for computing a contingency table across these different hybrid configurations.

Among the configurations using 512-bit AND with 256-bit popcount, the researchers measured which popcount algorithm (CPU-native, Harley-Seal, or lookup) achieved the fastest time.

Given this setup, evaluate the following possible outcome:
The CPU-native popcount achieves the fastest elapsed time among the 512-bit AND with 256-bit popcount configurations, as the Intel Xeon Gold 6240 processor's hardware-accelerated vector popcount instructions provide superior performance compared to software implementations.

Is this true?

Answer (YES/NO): NO